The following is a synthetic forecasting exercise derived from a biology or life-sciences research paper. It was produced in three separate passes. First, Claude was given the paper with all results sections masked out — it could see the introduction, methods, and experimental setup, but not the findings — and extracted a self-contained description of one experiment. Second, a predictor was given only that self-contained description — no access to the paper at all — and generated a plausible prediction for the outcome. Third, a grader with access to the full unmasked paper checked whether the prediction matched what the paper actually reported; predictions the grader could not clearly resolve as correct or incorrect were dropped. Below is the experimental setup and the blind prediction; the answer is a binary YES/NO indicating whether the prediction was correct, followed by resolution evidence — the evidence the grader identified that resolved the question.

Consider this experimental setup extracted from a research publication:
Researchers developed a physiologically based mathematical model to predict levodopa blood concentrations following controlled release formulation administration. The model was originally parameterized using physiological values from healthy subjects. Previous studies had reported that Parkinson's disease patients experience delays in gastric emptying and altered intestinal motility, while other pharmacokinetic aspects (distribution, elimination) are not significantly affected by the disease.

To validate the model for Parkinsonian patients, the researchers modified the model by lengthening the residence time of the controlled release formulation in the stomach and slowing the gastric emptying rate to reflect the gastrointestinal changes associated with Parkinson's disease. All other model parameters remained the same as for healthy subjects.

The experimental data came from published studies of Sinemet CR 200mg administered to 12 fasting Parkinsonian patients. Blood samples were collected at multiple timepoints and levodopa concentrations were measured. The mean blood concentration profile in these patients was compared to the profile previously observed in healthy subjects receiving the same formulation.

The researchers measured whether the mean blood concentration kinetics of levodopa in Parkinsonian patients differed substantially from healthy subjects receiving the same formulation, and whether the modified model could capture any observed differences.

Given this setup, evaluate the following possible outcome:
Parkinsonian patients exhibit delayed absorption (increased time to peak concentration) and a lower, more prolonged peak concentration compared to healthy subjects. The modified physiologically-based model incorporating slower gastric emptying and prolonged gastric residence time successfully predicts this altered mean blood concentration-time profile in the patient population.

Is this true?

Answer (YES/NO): NO